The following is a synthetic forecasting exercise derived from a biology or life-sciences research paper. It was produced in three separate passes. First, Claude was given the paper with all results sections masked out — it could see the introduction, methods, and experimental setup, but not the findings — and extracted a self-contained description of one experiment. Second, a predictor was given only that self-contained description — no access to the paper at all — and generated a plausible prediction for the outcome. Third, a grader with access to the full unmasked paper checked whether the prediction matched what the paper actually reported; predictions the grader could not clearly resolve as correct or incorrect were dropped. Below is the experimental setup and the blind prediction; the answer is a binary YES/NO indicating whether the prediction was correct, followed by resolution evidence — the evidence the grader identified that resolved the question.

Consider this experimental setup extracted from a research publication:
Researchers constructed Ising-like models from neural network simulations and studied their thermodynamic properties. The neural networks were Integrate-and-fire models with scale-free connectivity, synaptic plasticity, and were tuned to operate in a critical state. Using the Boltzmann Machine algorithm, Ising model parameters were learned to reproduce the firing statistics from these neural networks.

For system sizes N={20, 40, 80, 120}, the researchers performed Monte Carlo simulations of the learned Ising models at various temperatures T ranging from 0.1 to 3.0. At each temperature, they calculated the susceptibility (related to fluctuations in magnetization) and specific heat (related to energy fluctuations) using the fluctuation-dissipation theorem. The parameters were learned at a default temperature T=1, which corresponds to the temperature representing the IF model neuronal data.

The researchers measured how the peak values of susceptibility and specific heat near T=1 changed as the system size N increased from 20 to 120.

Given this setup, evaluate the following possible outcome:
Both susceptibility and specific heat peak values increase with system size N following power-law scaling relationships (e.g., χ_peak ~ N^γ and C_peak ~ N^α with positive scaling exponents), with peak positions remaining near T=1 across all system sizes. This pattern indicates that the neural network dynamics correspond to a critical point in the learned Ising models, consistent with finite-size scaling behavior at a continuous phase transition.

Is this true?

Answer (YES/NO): YES